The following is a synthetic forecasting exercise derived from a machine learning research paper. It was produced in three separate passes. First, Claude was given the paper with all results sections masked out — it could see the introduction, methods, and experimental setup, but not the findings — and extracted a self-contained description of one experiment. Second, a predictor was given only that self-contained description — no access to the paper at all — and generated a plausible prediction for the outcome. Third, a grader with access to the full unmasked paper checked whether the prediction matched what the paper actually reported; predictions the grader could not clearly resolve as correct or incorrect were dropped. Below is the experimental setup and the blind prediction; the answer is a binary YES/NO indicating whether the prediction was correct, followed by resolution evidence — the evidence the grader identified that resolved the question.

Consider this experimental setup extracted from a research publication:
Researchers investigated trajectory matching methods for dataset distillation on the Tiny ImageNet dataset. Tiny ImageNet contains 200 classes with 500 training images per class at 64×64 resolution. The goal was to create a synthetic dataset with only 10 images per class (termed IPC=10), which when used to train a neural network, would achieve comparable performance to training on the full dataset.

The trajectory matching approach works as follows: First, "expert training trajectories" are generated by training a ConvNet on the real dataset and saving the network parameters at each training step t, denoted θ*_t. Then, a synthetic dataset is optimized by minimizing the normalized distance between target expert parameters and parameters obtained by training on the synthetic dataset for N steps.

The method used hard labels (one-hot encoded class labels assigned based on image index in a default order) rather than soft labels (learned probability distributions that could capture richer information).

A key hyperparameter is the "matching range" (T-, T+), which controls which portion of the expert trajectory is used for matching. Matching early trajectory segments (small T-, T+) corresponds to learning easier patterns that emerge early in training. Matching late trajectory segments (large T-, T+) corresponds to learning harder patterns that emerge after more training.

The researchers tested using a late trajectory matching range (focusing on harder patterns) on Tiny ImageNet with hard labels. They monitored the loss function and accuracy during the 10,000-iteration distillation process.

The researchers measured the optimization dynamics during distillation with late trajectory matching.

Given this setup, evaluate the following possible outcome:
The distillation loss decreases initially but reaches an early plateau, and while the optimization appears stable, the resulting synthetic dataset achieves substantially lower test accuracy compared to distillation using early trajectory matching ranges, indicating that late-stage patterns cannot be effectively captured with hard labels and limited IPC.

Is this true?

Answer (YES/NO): NO